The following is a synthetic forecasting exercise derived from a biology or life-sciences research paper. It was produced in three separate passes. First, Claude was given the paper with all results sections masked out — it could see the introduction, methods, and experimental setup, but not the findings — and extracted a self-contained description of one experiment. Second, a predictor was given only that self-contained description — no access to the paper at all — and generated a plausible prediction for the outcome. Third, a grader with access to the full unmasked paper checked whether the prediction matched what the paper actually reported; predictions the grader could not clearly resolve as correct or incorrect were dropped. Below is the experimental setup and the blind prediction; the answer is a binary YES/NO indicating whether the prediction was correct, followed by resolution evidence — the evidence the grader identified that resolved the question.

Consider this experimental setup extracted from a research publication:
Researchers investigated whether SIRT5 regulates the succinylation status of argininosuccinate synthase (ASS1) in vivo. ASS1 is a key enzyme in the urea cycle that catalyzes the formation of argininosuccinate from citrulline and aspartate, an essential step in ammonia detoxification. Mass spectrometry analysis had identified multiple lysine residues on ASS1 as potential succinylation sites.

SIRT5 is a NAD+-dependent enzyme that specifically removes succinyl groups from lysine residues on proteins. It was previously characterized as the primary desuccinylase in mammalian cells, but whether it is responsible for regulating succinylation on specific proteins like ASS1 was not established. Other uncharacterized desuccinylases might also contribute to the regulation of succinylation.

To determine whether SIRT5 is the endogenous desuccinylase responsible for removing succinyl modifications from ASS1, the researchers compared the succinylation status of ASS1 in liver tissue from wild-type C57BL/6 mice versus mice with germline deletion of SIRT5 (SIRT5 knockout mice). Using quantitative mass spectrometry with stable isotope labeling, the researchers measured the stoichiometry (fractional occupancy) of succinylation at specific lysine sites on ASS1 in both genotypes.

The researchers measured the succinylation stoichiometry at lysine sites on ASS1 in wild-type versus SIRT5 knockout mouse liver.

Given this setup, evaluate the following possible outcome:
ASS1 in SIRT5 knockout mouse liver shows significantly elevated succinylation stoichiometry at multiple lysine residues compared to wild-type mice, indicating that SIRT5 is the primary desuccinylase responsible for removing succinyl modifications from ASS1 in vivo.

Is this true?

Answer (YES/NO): YES